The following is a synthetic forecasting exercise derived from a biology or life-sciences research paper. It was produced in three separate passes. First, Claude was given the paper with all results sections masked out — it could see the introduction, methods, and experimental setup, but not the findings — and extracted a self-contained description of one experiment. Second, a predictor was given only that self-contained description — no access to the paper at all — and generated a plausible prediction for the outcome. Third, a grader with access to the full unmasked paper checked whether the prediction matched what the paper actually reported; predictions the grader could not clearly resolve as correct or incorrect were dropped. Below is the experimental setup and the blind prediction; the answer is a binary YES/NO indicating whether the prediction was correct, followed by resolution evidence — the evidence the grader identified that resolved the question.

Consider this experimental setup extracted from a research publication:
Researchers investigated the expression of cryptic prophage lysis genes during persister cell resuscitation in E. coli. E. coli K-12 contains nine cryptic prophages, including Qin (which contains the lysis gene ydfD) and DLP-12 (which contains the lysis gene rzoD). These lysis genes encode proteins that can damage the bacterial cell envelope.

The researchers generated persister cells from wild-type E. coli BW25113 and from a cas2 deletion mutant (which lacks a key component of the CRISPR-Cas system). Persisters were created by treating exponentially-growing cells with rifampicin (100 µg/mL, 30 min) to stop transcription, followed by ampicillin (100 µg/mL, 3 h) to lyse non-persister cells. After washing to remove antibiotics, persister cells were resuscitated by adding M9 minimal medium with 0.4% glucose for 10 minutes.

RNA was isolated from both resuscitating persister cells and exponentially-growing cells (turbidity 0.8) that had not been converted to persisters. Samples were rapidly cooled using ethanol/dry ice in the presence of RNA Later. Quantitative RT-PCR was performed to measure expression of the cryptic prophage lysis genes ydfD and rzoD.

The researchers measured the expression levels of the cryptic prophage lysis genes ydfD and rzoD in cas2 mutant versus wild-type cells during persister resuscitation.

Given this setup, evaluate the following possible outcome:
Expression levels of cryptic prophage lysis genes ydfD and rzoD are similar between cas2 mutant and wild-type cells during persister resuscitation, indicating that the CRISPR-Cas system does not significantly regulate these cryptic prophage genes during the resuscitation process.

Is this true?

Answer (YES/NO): NO